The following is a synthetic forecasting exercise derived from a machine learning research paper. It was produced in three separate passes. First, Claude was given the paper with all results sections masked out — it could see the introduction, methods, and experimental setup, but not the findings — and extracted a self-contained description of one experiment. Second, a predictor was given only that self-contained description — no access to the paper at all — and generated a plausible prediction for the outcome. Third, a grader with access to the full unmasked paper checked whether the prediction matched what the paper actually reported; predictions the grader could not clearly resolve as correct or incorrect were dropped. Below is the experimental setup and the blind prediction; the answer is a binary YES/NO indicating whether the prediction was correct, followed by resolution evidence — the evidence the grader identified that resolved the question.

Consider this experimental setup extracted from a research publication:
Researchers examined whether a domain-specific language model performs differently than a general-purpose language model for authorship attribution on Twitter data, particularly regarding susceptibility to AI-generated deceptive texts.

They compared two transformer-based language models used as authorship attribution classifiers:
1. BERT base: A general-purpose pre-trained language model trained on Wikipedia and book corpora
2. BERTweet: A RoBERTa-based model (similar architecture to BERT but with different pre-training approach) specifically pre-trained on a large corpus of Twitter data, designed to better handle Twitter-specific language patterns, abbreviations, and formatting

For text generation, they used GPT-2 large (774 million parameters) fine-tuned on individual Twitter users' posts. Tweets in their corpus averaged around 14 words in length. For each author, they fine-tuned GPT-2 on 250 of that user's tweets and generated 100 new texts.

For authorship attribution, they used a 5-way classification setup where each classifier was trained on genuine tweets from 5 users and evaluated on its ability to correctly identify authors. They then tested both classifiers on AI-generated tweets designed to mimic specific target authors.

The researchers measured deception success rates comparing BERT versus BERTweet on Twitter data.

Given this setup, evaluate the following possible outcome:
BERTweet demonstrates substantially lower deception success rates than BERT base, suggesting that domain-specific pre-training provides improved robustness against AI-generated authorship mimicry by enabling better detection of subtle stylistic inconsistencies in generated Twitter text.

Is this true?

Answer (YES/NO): NO